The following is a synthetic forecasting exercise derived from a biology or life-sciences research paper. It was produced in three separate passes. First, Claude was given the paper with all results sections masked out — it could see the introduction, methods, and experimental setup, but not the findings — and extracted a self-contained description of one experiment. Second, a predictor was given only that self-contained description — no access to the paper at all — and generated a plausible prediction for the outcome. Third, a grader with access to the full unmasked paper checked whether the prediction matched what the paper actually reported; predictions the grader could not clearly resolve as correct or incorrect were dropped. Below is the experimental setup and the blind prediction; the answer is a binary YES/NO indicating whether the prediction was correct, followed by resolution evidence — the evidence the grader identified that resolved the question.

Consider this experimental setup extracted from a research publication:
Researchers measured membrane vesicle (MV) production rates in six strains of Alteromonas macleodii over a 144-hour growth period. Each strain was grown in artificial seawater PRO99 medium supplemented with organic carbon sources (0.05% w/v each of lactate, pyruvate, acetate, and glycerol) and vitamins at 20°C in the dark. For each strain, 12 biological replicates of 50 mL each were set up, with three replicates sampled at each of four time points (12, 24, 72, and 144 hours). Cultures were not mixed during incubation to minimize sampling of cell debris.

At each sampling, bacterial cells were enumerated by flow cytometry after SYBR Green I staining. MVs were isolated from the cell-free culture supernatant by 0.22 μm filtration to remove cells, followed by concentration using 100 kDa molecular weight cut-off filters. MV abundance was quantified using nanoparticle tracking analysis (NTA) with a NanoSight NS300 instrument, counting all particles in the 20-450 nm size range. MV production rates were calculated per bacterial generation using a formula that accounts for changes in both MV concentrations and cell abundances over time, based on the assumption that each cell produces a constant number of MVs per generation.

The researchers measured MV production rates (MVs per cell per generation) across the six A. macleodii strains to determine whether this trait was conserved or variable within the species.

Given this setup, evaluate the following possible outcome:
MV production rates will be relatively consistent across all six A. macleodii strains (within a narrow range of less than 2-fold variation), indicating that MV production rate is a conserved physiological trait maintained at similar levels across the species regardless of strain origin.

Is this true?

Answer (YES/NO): NO